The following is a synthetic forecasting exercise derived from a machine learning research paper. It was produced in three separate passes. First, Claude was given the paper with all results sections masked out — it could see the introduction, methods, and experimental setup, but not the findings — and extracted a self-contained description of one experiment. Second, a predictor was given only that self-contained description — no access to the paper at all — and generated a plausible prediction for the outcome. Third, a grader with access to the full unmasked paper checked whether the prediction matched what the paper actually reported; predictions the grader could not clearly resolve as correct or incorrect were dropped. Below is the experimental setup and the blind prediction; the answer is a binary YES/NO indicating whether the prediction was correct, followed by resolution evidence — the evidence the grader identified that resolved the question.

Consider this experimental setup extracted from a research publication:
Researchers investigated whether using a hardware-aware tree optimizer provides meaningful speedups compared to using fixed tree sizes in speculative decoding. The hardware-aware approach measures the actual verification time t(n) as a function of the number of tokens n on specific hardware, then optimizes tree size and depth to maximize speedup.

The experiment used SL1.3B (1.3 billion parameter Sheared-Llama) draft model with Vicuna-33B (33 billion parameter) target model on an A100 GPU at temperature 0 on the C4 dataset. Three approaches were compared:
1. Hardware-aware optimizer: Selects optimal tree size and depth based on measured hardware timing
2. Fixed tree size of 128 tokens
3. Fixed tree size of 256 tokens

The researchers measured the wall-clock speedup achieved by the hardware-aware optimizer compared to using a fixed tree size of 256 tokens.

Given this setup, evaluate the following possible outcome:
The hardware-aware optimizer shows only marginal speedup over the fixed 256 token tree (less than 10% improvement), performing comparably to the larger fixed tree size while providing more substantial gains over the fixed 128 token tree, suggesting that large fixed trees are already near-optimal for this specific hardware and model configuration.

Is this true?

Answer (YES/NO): NO